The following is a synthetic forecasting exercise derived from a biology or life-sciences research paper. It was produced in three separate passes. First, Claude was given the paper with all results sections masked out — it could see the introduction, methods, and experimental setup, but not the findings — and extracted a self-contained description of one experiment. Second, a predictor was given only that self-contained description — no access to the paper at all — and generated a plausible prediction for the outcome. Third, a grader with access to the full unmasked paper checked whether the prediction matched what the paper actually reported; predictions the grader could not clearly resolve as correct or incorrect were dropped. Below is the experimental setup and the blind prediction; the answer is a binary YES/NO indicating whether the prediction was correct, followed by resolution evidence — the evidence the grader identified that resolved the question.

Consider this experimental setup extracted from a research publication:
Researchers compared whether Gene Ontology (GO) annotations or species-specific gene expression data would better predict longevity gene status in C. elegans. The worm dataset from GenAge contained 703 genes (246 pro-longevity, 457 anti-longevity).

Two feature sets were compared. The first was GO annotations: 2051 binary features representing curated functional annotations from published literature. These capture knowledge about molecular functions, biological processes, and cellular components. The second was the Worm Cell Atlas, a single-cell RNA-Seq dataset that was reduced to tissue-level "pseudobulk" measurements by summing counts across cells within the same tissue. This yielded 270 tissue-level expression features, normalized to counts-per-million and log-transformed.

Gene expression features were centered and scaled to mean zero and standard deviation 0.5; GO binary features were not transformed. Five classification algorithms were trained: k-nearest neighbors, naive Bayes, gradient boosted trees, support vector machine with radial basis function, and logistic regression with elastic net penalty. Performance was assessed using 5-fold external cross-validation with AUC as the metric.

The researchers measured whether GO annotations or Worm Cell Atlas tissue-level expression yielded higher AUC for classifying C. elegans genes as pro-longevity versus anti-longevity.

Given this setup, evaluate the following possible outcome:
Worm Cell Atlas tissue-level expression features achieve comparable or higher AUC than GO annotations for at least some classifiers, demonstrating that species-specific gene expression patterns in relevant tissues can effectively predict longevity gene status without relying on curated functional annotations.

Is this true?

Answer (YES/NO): NO